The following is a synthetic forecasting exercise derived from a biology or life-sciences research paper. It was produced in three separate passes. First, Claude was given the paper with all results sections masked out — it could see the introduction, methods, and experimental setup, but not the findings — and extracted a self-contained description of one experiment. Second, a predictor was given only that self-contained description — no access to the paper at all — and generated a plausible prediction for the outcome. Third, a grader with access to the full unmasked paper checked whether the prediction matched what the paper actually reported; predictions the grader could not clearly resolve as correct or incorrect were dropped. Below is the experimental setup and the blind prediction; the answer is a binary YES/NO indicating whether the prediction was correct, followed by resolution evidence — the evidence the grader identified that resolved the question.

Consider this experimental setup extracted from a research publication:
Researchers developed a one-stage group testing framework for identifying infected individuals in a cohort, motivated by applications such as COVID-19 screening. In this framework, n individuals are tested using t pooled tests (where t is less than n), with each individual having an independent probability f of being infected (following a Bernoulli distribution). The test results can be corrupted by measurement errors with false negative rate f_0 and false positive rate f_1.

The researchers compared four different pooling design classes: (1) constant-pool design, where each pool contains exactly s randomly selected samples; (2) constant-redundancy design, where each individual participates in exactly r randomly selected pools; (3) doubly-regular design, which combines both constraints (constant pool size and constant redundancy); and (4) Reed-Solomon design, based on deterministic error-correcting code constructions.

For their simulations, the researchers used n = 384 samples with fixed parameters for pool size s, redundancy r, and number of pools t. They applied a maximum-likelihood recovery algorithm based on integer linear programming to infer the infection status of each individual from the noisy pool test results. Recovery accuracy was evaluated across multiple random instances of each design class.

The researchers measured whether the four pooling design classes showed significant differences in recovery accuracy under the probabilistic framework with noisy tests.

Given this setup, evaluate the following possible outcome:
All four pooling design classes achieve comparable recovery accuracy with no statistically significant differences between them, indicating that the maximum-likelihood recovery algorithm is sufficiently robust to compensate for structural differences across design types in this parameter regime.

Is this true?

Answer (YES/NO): YES